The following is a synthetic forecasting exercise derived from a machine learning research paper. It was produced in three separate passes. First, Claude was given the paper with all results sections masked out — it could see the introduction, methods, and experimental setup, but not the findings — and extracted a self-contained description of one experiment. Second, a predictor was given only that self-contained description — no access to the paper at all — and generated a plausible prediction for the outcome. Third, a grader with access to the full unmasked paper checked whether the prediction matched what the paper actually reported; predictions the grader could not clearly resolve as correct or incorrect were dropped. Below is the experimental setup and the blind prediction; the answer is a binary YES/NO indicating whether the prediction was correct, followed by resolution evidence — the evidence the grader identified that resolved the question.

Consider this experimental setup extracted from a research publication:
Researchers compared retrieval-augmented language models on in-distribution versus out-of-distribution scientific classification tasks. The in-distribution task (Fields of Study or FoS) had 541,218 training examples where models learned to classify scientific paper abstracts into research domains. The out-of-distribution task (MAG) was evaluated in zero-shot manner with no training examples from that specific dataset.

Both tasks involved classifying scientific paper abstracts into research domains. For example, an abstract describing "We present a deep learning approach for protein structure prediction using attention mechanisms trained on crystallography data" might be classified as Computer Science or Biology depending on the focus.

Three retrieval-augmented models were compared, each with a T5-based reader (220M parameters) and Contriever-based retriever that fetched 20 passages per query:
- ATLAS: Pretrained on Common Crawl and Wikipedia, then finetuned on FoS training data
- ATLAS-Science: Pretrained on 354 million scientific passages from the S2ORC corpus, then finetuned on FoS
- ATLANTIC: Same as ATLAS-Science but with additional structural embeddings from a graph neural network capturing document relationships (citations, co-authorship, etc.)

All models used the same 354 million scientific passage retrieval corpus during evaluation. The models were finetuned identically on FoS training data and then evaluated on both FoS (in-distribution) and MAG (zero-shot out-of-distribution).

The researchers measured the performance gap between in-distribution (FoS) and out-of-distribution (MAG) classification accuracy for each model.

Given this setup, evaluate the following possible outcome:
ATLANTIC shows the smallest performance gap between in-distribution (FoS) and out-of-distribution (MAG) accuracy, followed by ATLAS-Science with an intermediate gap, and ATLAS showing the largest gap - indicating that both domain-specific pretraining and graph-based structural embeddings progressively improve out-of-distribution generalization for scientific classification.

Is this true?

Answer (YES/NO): NO